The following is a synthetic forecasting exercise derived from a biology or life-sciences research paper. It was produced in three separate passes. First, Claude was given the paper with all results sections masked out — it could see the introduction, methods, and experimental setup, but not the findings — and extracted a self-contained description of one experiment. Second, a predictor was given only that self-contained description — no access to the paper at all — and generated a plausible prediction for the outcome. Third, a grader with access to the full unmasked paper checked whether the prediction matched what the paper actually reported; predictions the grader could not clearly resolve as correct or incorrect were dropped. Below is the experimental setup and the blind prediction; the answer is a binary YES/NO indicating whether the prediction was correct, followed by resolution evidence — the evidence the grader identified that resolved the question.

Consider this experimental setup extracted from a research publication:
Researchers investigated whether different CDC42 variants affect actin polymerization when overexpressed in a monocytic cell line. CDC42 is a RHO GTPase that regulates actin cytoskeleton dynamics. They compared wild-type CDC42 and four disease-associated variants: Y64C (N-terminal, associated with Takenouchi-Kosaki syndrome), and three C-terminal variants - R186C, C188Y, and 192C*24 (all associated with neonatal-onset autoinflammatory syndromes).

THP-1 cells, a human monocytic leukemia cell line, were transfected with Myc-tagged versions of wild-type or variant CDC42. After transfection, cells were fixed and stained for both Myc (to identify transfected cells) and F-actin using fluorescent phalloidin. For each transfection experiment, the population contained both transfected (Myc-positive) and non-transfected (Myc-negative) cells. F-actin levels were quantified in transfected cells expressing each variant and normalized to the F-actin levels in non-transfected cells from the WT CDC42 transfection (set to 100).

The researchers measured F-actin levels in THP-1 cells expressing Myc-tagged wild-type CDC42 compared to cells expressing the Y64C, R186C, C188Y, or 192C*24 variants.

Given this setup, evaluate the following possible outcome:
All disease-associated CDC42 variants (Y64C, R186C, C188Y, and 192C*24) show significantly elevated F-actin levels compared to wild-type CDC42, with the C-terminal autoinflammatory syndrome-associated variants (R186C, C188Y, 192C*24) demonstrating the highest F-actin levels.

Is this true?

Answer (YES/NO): NO